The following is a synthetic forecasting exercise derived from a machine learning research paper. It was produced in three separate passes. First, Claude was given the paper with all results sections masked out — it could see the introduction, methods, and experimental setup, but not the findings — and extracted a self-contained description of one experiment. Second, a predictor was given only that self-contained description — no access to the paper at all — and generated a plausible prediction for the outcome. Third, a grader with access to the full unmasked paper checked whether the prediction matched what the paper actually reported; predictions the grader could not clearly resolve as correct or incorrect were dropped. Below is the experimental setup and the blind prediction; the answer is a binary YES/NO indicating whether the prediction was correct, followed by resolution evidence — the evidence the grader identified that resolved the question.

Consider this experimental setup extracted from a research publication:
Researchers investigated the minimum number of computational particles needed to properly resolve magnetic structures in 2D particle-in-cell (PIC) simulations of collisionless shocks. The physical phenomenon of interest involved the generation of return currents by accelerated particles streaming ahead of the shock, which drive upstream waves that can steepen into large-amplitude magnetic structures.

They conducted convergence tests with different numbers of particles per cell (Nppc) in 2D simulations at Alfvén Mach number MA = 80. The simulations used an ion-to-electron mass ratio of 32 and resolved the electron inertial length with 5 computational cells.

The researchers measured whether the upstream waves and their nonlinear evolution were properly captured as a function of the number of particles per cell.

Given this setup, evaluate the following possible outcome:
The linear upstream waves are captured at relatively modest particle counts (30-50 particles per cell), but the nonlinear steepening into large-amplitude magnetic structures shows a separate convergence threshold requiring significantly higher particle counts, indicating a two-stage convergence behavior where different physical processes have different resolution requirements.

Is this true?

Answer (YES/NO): NO